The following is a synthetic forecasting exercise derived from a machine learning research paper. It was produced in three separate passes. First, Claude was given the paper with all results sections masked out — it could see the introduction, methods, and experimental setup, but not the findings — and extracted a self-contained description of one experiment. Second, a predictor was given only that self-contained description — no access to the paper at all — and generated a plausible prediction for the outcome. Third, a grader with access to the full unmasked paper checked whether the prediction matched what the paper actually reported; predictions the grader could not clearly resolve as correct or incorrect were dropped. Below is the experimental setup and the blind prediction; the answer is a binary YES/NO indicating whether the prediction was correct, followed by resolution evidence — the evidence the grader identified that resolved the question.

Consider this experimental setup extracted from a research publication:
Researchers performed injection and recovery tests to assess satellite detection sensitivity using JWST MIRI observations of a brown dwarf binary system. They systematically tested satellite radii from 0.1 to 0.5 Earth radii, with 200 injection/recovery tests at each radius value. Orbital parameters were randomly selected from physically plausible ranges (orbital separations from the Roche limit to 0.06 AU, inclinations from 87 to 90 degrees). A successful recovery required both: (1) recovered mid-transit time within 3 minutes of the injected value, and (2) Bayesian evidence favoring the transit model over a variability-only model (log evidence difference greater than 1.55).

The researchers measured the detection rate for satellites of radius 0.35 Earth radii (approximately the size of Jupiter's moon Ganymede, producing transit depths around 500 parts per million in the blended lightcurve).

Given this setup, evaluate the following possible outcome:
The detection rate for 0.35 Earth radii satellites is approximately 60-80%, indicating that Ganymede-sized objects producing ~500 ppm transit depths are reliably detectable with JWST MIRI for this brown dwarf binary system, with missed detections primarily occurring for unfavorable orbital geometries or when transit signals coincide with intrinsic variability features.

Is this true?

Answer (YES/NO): NO